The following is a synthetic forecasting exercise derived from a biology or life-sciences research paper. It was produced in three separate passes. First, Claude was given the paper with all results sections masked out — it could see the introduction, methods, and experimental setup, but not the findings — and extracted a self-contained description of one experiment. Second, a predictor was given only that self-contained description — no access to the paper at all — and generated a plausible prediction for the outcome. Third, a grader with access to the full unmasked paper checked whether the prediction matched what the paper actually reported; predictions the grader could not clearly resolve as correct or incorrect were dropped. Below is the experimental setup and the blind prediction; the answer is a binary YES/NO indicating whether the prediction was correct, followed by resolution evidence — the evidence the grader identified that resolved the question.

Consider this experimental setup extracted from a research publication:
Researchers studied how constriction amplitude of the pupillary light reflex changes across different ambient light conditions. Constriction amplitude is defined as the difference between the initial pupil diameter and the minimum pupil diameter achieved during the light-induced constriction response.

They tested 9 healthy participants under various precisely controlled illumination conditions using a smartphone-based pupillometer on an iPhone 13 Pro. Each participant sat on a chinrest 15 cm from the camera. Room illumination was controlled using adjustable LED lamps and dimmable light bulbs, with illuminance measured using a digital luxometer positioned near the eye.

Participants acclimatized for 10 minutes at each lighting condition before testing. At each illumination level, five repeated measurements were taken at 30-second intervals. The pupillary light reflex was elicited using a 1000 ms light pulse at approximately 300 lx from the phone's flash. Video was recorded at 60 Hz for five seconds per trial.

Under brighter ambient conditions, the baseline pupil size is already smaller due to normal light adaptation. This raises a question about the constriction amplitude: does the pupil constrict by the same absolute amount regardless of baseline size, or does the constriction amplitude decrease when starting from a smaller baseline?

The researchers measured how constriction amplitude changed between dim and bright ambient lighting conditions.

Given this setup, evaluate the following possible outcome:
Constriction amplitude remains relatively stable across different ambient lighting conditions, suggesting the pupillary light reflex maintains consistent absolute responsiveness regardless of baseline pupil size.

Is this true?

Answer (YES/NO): NO